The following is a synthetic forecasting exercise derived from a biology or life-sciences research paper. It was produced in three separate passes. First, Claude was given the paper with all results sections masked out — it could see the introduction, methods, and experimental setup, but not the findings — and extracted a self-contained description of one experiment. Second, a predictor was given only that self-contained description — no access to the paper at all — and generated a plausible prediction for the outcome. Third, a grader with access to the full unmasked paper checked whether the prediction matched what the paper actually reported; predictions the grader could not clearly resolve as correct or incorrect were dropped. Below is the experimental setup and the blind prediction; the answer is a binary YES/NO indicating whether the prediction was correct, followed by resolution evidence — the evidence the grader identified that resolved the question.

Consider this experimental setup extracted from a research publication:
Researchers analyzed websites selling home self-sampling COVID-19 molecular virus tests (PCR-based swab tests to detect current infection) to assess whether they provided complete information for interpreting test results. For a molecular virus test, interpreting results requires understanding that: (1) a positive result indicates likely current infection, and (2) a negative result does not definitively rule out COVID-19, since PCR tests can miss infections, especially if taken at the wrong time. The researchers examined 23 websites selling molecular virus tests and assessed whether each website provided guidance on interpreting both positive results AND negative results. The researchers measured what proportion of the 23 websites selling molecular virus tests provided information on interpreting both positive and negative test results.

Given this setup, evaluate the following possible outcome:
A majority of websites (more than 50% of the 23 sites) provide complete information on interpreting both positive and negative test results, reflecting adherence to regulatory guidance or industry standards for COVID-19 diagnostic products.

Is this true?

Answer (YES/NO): NO